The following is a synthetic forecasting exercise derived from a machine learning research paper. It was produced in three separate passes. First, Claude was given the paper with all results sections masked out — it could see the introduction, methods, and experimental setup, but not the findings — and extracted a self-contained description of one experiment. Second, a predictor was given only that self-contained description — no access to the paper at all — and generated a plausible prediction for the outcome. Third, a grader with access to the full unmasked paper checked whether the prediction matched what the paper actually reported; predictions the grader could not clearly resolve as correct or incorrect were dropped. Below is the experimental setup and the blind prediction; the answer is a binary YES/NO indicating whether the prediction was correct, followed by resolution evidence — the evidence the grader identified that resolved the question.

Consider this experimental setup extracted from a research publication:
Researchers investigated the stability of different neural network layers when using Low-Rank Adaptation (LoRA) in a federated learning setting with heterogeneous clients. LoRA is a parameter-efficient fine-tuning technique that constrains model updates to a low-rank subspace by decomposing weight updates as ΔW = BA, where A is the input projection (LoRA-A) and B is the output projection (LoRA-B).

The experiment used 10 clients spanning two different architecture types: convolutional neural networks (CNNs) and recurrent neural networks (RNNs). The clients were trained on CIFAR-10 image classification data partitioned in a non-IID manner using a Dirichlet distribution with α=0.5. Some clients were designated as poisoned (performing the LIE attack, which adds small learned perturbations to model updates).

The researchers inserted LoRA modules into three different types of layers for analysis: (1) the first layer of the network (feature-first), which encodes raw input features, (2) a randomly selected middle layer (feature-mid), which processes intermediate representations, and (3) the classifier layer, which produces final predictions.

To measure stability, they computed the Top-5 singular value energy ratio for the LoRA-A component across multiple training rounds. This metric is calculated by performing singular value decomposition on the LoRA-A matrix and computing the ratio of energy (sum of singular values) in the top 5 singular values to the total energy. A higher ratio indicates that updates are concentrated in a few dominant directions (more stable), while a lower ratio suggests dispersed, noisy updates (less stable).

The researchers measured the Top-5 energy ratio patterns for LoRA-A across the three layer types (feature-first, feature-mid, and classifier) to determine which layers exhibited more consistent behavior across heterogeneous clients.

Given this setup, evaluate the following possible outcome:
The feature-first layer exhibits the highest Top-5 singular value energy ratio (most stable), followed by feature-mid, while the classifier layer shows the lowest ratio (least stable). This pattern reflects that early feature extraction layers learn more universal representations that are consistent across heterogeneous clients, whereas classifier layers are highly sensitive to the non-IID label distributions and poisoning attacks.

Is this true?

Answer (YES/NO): NO